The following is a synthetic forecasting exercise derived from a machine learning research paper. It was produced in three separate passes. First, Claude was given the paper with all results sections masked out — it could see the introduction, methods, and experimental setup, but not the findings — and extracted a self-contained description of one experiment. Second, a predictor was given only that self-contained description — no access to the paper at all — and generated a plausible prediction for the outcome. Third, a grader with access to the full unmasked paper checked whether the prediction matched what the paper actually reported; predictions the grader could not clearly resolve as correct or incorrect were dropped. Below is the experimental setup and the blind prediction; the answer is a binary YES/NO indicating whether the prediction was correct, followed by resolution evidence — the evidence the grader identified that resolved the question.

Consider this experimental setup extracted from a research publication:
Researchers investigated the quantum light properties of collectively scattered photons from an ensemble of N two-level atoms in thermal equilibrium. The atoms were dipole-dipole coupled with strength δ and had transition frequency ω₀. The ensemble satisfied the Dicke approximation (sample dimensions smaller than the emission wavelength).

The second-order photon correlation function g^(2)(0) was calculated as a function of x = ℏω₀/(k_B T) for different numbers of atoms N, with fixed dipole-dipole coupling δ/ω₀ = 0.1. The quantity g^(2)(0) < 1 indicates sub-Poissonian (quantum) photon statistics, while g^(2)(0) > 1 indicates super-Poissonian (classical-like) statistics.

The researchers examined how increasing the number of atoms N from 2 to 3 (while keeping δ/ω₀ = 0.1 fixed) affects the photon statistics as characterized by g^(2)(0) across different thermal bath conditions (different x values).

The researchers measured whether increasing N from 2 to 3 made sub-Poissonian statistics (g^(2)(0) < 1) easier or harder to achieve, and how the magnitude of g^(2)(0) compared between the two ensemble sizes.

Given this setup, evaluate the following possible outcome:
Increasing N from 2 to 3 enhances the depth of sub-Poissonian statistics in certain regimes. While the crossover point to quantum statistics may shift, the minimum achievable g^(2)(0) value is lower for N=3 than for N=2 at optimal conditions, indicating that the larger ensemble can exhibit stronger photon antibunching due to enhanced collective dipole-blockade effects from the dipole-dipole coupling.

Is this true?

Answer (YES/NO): NO